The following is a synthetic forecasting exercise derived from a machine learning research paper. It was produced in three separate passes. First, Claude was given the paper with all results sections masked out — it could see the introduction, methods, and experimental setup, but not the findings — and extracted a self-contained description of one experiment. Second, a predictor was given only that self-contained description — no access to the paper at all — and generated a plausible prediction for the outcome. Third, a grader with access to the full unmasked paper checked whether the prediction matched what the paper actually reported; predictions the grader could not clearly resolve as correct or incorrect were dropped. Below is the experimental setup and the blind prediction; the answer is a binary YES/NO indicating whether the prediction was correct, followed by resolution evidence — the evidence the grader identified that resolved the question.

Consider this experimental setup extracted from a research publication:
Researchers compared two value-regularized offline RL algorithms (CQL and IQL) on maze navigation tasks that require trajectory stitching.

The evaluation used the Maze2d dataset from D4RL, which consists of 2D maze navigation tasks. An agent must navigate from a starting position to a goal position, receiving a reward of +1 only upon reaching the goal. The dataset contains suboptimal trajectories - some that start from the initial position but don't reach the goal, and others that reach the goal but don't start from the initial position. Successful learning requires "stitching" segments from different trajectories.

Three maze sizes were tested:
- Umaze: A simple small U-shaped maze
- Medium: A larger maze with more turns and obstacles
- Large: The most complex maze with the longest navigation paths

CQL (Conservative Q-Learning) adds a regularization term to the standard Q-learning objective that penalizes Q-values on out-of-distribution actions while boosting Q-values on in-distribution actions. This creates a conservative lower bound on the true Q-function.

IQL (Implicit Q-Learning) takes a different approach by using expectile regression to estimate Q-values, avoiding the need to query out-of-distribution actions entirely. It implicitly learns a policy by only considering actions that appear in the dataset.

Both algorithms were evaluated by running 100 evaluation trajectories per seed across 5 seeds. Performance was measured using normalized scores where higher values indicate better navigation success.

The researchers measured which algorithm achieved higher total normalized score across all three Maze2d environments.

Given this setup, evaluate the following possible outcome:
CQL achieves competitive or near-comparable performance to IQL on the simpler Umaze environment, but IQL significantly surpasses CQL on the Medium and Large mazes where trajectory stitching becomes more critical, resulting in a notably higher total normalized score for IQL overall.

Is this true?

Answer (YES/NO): NO